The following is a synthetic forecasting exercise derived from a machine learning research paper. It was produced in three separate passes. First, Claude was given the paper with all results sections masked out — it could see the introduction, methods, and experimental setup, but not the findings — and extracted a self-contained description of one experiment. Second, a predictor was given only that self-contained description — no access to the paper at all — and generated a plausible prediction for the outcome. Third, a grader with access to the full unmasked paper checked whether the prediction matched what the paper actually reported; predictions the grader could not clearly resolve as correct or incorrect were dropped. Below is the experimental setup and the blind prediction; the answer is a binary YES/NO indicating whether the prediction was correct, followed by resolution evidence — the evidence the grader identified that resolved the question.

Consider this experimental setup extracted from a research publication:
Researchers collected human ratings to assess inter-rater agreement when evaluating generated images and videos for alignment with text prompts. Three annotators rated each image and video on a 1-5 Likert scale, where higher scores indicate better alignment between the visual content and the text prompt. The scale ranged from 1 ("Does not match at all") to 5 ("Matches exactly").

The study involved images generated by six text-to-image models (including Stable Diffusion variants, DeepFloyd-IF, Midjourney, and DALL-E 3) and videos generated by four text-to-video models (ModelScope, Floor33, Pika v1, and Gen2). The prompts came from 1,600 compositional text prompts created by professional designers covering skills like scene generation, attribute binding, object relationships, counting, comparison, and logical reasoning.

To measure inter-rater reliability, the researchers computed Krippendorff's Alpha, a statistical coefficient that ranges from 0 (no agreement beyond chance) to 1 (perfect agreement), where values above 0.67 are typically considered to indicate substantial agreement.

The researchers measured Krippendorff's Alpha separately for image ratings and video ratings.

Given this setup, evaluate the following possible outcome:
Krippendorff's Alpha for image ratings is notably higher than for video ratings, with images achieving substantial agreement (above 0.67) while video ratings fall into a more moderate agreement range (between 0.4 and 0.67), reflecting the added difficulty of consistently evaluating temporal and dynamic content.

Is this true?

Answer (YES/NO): NO